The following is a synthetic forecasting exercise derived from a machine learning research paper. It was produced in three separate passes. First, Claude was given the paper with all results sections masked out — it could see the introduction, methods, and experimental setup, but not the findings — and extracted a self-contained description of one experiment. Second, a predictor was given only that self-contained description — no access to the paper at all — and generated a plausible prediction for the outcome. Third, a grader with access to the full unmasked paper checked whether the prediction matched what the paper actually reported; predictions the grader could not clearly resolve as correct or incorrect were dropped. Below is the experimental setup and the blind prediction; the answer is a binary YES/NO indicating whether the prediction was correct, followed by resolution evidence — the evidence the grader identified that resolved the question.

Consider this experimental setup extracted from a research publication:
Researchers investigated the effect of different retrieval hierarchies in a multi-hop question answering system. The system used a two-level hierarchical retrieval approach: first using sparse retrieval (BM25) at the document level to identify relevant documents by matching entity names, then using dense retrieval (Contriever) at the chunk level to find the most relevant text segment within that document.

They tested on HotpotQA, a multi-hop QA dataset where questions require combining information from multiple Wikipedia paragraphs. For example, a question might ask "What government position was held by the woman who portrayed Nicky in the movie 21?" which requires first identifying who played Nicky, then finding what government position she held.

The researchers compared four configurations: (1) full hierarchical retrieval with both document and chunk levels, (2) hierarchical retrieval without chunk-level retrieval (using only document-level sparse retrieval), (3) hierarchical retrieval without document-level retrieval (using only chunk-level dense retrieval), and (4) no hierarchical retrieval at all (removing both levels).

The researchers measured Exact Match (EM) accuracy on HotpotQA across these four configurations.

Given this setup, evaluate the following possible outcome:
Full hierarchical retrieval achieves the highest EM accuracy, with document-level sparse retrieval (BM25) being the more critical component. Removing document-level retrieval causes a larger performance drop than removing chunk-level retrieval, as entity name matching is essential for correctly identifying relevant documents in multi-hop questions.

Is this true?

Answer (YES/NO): YES